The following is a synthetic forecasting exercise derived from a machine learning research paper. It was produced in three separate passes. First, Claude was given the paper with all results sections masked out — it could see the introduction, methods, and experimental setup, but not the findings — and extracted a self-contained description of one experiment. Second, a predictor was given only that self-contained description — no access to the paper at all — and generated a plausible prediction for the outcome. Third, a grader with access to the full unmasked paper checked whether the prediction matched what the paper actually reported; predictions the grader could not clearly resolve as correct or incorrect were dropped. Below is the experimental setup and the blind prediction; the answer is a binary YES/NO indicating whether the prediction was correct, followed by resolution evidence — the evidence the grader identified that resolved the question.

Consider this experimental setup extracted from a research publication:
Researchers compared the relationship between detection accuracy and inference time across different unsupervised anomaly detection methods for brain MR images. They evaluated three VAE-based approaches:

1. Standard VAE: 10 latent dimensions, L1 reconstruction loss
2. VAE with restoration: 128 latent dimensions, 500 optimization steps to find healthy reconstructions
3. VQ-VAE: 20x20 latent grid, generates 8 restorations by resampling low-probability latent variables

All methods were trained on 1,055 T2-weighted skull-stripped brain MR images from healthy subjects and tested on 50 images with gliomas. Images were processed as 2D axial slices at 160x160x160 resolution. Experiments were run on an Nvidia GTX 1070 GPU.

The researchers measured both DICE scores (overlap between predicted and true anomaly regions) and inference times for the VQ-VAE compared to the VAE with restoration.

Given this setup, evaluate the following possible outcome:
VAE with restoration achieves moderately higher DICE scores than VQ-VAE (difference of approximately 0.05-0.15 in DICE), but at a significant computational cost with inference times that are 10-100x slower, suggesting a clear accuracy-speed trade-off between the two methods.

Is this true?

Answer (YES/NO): NO